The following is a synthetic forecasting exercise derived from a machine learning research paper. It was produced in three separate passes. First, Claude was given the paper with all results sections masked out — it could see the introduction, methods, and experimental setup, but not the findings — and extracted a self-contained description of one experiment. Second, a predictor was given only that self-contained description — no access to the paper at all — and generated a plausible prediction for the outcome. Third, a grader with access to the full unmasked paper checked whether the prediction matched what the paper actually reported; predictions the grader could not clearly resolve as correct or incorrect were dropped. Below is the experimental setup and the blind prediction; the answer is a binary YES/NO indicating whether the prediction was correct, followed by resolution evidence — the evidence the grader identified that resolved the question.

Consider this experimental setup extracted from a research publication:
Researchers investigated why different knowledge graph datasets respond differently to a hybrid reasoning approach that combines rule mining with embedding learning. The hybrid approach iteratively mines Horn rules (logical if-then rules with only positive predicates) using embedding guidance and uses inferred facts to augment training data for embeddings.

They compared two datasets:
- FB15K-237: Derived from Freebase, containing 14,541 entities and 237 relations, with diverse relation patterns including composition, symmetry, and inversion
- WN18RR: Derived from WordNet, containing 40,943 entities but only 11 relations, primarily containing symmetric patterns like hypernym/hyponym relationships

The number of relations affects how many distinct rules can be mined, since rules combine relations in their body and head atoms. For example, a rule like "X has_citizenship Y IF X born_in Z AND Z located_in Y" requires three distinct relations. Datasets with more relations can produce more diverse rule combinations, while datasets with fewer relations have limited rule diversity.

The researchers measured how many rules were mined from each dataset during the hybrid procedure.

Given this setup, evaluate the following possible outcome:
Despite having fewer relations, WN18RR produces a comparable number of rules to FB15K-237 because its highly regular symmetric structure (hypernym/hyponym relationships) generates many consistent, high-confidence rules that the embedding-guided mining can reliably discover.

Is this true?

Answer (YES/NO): NO